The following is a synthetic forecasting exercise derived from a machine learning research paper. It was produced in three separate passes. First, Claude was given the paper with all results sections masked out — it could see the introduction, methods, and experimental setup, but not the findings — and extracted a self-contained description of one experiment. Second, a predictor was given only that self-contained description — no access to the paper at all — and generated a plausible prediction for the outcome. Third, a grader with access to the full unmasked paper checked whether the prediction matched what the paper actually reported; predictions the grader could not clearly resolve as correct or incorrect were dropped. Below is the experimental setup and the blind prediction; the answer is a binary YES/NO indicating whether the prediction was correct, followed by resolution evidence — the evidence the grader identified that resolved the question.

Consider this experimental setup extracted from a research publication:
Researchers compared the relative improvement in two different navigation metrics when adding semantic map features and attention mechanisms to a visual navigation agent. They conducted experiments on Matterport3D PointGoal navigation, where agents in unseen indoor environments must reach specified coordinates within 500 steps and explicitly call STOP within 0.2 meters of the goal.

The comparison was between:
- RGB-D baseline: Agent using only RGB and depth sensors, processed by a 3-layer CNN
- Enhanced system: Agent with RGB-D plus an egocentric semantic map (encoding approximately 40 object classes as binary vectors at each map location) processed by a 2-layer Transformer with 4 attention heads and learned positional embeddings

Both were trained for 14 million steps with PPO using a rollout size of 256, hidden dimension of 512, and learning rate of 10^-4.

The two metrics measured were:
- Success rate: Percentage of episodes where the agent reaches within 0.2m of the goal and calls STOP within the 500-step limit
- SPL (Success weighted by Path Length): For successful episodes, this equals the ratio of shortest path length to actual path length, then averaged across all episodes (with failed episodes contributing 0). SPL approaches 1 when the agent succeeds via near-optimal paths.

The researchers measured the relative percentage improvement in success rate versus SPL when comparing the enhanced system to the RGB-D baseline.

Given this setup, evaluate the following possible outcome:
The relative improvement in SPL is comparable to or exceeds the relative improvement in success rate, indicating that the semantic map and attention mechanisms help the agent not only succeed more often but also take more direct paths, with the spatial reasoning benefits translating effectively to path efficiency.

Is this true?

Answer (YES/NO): YES